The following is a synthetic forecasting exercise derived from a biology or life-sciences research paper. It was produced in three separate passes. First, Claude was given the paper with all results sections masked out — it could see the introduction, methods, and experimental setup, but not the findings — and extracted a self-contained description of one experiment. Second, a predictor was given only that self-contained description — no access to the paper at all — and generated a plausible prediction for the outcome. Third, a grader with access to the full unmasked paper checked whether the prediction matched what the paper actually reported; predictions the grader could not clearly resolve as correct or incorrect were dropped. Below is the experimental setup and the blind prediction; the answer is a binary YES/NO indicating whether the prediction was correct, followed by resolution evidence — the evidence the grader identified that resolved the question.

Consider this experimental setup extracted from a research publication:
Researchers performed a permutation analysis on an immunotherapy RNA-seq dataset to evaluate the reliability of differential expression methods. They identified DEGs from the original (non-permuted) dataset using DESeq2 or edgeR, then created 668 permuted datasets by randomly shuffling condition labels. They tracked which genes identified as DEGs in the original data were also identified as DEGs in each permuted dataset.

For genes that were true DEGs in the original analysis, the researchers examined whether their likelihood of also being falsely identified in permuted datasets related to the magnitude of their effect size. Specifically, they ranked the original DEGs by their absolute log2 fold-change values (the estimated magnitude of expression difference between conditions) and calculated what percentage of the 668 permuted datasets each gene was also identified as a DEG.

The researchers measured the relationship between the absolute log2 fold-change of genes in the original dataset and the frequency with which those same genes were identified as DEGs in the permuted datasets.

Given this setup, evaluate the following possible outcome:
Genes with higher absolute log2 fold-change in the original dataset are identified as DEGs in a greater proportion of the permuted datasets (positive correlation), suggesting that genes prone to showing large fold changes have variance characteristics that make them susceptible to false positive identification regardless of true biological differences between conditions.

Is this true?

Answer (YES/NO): YES